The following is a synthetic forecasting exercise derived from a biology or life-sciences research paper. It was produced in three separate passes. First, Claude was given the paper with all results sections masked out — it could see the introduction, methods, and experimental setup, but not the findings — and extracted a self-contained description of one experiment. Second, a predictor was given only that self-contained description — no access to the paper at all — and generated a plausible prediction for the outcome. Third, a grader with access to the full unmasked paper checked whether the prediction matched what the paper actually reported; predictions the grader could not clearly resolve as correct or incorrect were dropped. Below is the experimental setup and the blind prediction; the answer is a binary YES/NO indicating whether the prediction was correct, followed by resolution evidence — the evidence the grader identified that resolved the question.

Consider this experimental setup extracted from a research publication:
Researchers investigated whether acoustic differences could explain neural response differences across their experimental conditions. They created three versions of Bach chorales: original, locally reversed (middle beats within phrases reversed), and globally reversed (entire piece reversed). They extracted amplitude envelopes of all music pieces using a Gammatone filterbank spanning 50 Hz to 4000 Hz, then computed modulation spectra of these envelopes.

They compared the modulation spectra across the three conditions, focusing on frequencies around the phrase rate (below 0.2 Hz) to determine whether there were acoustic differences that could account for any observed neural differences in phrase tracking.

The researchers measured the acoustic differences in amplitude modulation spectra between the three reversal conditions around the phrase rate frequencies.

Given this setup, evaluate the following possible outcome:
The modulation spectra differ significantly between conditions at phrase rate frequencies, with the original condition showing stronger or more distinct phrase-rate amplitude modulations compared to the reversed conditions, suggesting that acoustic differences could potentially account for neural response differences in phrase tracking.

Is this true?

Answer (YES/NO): NO